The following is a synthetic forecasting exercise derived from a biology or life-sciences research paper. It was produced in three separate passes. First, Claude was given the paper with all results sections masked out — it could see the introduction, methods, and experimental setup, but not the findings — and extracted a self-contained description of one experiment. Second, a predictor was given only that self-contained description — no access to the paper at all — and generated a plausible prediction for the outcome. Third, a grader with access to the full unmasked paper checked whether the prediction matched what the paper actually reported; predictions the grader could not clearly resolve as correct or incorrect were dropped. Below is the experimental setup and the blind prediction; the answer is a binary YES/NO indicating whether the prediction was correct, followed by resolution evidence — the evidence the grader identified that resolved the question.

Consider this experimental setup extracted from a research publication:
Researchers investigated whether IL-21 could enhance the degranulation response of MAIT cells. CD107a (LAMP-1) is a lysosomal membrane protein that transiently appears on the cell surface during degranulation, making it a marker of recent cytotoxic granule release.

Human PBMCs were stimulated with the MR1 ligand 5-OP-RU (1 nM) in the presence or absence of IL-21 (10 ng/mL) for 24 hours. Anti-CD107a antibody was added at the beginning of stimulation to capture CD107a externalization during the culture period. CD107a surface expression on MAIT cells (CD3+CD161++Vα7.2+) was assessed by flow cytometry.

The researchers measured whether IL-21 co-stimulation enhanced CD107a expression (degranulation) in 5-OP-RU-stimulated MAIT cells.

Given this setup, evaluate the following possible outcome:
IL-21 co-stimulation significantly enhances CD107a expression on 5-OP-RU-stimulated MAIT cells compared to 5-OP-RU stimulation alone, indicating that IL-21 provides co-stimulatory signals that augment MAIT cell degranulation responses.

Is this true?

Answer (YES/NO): YES